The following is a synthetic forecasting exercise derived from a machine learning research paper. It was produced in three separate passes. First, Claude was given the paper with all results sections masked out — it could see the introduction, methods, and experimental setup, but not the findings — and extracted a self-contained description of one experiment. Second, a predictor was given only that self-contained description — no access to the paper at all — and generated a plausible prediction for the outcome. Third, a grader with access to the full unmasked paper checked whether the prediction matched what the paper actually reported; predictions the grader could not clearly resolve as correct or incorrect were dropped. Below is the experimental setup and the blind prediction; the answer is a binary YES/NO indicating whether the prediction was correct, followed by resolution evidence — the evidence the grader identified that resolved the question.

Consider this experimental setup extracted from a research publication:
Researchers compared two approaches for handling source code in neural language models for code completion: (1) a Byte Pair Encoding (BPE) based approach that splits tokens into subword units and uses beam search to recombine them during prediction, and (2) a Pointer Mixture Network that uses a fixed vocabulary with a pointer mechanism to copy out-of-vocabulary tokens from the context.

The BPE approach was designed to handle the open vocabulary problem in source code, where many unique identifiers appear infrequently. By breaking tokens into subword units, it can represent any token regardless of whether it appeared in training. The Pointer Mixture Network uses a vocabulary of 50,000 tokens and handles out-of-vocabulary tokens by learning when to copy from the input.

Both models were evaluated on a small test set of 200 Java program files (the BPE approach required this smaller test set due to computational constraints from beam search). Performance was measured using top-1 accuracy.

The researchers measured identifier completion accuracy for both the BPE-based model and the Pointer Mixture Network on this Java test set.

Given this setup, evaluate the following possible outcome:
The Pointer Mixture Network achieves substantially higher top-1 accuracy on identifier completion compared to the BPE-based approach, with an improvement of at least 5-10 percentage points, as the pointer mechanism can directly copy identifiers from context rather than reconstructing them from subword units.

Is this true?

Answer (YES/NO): NO